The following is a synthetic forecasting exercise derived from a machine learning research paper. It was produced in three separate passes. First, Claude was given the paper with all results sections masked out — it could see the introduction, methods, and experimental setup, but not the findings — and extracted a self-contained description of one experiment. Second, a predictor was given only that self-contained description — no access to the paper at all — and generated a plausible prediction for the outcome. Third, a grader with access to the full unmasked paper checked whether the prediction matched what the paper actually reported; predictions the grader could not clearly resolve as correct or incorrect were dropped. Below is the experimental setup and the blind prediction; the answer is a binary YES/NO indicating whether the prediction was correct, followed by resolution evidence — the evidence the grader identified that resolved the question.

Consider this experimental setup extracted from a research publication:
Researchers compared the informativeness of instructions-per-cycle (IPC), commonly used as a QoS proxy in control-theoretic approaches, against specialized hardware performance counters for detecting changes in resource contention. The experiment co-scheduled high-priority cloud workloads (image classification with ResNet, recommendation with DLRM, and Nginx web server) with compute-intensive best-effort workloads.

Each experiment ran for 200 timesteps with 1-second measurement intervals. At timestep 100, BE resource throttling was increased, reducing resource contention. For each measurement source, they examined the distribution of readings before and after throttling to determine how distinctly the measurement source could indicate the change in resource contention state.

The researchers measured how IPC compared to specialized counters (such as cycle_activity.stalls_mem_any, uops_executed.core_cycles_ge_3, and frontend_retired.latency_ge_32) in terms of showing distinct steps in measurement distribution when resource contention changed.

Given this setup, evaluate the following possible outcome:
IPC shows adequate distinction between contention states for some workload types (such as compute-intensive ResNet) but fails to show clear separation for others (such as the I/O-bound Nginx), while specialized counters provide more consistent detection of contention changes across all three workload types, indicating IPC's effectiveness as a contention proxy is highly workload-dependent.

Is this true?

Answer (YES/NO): NO